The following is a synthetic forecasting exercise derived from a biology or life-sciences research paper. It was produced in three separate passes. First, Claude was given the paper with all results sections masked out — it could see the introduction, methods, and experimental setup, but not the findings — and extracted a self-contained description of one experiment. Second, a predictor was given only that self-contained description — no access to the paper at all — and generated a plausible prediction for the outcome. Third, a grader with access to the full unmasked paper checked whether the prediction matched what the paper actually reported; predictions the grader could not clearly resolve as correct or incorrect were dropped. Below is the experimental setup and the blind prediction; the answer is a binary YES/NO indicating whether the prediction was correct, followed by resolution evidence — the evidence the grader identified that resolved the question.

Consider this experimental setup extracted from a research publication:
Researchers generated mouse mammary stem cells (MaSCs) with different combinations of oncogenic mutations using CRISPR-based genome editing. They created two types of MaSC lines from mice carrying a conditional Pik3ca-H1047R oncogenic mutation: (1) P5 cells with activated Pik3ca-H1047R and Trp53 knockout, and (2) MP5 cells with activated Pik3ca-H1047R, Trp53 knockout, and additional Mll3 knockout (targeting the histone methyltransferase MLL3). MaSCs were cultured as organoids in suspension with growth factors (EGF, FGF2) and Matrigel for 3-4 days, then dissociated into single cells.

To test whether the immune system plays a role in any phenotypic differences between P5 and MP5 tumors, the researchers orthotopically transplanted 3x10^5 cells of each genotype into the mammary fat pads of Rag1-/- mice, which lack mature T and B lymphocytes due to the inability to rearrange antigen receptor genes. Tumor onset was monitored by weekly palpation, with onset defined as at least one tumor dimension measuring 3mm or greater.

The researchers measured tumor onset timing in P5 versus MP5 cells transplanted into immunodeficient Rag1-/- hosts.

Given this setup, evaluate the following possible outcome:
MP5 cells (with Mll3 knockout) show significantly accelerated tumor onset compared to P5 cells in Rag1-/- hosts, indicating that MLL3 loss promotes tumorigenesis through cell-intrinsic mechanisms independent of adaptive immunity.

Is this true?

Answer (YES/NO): NO